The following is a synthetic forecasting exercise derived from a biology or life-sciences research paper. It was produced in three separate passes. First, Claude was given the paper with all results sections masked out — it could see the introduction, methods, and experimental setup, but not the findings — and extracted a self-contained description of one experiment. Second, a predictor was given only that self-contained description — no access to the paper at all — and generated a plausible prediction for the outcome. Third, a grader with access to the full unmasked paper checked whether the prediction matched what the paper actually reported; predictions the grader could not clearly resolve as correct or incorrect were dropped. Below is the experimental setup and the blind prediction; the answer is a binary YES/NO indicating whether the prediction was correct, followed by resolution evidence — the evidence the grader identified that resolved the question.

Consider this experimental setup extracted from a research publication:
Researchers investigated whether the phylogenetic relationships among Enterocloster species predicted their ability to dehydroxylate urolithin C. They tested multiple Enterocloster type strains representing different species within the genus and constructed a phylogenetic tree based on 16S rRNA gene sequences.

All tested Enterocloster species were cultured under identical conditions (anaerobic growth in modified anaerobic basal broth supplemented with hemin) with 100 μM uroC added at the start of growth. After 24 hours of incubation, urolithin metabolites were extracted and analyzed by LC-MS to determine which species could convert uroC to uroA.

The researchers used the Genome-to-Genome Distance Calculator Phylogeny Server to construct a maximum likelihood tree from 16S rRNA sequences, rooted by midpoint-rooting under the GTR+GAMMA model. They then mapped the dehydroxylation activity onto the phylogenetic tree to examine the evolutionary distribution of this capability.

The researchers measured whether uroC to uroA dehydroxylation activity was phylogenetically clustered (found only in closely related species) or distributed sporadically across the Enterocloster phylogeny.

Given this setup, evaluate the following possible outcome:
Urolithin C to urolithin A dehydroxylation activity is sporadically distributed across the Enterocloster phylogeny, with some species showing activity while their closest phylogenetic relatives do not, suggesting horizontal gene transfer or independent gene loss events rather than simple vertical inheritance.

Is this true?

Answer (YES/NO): YES